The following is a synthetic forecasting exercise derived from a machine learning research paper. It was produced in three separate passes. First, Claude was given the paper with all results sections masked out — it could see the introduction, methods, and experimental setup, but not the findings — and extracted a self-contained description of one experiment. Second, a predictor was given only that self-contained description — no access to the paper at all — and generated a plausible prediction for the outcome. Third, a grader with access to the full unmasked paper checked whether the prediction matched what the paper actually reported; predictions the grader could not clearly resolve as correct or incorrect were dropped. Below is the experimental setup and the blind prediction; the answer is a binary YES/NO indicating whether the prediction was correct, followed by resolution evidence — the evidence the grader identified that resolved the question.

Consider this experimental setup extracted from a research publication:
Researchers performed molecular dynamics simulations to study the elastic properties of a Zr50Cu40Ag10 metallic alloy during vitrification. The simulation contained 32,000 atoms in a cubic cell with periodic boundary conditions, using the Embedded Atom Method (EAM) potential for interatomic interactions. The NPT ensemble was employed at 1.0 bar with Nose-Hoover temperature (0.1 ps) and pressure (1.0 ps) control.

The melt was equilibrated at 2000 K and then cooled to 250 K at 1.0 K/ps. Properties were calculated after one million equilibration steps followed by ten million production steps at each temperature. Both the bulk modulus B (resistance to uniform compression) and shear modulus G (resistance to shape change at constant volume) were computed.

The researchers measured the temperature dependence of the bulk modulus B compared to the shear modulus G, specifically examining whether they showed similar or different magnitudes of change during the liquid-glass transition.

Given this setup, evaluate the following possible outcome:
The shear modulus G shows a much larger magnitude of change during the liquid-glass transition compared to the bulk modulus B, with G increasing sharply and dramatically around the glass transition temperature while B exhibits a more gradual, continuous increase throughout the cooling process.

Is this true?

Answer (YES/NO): YES